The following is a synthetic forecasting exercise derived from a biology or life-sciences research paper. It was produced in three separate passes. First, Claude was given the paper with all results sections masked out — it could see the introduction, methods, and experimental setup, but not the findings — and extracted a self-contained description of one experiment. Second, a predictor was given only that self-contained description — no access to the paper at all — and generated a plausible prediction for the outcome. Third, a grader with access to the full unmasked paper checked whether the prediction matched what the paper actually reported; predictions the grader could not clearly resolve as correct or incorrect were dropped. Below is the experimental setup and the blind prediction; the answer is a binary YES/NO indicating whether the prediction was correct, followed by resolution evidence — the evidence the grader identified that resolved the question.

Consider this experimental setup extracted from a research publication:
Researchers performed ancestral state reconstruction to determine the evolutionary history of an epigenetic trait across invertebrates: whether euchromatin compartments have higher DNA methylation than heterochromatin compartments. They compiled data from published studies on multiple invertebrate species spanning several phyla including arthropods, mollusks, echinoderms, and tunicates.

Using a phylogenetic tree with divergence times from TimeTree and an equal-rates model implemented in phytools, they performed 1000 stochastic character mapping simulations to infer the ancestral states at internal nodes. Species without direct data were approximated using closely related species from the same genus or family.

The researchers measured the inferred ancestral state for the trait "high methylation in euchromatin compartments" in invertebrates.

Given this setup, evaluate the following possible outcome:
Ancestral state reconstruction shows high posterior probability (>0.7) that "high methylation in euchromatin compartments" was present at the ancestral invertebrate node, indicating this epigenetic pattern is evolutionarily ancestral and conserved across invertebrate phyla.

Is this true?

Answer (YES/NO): YES